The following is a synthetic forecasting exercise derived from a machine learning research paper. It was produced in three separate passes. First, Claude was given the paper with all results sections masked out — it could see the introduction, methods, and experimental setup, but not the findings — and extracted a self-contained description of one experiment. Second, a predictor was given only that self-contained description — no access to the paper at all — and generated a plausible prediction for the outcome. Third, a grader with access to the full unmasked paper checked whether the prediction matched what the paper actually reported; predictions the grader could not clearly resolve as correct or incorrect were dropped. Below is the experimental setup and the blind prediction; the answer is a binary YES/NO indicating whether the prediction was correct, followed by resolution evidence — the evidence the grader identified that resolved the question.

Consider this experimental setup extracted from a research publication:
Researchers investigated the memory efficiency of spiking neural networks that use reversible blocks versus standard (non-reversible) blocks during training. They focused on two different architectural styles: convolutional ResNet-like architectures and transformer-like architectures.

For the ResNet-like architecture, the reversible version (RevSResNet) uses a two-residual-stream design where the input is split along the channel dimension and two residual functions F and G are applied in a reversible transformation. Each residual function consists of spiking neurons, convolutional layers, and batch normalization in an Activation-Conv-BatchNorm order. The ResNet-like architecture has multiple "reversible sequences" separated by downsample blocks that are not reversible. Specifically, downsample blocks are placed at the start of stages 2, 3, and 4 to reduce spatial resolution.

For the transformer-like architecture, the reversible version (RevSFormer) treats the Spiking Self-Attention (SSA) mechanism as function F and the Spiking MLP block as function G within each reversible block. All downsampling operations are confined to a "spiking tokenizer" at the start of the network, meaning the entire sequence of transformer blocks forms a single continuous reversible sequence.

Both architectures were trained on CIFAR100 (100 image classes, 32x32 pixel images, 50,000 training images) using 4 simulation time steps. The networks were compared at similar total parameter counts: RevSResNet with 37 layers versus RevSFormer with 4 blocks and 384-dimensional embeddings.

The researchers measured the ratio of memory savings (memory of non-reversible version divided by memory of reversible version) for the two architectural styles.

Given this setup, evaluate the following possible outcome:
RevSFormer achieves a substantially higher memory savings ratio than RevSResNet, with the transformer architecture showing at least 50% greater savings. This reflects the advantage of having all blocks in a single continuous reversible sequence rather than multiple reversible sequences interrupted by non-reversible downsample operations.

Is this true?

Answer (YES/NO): NO